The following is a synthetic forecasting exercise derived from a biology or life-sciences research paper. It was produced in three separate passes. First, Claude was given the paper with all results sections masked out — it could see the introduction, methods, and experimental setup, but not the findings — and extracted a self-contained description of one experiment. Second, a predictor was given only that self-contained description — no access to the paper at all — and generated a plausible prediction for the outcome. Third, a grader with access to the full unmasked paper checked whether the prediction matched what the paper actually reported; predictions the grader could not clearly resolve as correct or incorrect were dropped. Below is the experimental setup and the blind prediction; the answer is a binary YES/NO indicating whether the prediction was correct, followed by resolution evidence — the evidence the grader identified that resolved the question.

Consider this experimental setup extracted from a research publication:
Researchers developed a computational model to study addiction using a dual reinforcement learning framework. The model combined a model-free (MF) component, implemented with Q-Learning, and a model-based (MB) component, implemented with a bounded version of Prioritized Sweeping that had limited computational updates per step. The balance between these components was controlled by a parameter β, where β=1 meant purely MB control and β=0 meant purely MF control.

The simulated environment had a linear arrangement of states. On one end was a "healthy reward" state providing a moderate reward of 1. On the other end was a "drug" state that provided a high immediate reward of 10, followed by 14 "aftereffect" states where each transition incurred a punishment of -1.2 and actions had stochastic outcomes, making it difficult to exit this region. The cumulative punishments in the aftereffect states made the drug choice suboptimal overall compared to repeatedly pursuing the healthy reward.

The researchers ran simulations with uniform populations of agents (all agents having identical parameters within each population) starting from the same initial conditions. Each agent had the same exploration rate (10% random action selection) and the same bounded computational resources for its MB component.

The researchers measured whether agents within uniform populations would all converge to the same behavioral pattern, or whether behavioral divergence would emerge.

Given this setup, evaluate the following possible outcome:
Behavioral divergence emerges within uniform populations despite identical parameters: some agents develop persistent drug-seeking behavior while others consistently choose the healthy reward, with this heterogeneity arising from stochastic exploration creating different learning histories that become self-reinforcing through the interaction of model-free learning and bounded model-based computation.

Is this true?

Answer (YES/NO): YES